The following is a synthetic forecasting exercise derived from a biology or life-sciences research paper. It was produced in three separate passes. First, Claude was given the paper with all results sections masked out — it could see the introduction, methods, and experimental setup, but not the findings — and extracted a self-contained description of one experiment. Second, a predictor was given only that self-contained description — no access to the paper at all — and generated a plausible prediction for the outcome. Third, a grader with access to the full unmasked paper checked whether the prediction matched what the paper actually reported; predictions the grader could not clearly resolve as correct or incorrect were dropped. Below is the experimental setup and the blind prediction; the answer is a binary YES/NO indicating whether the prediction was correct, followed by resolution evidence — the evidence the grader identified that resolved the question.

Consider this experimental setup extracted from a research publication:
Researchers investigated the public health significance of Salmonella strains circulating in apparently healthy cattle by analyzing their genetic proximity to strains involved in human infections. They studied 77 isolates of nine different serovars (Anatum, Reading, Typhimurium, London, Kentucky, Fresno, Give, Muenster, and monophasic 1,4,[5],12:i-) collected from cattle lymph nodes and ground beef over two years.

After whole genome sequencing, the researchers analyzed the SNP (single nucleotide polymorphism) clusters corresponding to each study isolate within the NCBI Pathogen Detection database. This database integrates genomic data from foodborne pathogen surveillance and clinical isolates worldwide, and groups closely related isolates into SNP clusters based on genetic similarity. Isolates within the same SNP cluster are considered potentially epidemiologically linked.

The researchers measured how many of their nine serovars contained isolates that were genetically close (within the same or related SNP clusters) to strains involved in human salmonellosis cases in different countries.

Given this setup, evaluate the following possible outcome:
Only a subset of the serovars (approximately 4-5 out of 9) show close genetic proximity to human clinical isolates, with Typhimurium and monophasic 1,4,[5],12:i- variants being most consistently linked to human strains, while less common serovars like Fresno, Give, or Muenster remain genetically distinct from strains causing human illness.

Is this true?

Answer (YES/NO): NO